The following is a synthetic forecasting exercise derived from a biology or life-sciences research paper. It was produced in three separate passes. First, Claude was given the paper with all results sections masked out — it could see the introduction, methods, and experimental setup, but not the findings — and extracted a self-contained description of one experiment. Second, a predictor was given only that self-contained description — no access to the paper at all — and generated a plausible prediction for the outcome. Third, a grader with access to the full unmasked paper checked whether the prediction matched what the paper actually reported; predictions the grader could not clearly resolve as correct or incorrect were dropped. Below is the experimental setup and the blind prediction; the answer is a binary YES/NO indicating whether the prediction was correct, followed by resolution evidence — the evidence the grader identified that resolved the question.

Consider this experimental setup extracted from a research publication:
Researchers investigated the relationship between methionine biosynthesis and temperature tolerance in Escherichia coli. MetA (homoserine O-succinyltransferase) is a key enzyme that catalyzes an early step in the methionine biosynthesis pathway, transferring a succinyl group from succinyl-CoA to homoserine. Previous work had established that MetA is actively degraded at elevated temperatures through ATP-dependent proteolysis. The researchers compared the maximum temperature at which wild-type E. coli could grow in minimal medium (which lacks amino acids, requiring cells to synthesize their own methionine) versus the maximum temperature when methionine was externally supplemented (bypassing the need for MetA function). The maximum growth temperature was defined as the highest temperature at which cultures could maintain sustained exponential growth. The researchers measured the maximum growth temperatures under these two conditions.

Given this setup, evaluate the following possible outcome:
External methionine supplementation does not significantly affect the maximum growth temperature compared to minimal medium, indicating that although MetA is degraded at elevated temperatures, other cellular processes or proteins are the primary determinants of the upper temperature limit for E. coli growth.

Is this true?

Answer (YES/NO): NO